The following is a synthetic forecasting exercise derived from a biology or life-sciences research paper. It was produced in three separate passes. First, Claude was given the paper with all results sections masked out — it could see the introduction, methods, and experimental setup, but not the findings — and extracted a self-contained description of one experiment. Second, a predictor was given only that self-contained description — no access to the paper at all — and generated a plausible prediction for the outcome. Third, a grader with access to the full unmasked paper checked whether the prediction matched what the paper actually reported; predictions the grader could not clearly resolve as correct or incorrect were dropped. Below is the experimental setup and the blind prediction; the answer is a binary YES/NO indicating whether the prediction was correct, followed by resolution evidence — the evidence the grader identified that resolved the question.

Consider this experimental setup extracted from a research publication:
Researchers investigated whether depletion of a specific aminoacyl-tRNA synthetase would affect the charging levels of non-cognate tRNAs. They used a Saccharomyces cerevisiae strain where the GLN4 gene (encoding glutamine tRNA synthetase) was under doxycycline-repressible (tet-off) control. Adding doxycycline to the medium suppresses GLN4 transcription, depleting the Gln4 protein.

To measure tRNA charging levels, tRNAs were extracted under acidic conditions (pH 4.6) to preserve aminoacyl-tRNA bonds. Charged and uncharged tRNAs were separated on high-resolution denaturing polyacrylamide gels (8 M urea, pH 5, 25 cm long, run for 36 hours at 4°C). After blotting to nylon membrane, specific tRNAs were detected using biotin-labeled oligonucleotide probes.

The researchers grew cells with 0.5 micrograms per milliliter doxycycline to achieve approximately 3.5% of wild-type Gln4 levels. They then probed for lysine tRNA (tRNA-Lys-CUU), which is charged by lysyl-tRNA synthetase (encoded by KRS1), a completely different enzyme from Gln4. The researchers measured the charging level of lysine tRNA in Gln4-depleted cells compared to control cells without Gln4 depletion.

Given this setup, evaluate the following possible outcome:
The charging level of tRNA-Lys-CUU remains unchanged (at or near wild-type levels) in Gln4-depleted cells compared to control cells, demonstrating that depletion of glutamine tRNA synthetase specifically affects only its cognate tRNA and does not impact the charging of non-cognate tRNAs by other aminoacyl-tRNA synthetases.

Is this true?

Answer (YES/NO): NO